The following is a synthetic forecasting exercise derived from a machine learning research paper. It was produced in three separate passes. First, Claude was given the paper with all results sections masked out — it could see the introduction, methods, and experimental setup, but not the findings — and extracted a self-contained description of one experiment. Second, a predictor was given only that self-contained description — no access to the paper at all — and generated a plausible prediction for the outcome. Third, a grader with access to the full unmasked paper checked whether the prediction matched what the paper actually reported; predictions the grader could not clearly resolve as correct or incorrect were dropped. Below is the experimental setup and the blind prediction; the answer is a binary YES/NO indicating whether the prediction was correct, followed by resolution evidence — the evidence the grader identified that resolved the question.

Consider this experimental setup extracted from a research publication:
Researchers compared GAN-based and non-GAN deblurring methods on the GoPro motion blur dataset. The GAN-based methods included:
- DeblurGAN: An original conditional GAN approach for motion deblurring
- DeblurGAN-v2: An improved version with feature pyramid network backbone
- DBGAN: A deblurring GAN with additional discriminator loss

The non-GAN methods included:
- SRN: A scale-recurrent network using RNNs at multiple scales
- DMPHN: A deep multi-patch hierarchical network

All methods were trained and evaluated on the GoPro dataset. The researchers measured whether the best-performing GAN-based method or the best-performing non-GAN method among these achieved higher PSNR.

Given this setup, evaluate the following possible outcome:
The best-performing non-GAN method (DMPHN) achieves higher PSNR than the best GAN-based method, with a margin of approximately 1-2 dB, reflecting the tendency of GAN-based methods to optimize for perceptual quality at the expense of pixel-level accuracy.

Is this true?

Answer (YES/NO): NO